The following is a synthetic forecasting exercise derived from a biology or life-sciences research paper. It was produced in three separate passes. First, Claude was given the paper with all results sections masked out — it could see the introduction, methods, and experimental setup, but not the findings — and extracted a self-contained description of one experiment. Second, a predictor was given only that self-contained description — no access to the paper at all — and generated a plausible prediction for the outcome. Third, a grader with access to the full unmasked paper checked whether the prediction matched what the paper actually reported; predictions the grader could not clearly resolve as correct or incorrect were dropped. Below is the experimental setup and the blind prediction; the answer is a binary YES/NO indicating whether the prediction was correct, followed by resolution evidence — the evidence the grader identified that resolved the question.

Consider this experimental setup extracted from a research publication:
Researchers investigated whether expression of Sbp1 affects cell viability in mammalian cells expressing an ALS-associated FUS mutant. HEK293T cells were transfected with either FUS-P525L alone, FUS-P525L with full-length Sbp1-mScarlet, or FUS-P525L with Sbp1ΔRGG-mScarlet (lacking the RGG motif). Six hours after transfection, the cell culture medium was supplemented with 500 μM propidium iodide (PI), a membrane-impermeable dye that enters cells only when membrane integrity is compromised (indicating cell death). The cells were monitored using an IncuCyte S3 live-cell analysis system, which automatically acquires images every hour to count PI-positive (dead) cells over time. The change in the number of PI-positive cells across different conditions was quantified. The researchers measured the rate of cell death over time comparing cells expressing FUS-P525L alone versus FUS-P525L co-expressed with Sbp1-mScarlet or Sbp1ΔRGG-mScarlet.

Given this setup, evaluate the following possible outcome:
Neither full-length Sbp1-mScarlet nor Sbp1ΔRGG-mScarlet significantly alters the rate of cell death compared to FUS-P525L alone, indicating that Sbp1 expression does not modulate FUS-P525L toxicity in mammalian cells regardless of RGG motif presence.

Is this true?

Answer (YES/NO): NO